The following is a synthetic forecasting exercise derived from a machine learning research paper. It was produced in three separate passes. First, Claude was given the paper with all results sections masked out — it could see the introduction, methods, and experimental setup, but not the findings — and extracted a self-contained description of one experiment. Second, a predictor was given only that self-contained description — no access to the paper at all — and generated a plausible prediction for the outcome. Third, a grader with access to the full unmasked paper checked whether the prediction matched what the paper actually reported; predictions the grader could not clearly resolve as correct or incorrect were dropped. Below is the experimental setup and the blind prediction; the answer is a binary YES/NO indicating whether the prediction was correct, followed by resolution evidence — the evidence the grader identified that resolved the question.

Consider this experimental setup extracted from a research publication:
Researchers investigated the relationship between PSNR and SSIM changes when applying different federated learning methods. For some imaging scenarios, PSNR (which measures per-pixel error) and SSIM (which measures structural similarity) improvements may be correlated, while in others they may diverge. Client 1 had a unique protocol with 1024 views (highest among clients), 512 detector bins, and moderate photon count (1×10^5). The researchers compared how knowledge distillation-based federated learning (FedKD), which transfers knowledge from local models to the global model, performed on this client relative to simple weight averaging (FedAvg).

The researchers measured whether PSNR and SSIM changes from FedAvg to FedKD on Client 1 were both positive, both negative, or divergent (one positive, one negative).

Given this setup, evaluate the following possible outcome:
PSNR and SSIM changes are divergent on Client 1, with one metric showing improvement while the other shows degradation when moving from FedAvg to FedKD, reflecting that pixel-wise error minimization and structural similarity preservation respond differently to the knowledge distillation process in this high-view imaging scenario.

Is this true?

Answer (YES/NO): YES